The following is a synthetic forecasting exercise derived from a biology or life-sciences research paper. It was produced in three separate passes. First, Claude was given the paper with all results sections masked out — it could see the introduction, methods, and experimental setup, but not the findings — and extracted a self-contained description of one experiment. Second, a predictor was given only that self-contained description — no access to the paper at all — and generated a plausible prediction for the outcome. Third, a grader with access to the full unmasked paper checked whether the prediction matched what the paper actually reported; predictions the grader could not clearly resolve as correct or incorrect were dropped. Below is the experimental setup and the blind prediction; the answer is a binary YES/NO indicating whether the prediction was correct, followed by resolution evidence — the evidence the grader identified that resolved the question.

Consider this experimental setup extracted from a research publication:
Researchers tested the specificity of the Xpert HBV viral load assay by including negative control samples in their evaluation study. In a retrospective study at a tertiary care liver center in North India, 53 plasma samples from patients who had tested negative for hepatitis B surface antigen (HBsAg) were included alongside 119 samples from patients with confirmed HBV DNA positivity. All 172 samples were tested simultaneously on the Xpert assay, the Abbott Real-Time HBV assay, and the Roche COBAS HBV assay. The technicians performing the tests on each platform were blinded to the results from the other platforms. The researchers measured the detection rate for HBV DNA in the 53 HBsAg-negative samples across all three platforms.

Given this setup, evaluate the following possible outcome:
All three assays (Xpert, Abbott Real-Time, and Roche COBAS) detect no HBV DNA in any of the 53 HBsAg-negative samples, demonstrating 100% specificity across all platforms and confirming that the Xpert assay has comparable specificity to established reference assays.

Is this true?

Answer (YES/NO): YES